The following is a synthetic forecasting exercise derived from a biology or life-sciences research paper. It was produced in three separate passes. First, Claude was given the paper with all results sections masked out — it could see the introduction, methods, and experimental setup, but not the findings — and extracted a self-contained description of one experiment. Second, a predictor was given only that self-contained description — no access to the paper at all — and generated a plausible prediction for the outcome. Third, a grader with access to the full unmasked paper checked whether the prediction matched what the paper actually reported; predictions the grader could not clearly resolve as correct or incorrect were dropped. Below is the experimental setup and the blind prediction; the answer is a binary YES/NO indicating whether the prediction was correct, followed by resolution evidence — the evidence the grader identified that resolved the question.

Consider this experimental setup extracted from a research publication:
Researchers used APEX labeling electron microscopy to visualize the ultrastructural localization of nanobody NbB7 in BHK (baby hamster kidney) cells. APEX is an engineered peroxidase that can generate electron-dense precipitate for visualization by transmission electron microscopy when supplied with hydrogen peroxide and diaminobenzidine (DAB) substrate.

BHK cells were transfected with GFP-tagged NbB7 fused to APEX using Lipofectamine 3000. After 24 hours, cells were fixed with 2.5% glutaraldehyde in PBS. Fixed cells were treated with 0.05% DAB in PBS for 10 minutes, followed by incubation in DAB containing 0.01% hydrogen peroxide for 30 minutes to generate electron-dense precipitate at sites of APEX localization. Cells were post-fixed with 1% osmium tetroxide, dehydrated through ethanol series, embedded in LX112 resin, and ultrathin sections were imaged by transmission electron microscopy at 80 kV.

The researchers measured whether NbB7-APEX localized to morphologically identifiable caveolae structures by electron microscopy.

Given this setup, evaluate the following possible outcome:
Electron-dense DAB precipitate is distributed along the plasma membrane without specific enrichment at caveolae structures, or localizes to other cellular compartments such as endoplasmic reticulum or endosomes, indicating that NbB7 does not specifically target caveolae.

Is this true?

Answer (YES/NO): NO